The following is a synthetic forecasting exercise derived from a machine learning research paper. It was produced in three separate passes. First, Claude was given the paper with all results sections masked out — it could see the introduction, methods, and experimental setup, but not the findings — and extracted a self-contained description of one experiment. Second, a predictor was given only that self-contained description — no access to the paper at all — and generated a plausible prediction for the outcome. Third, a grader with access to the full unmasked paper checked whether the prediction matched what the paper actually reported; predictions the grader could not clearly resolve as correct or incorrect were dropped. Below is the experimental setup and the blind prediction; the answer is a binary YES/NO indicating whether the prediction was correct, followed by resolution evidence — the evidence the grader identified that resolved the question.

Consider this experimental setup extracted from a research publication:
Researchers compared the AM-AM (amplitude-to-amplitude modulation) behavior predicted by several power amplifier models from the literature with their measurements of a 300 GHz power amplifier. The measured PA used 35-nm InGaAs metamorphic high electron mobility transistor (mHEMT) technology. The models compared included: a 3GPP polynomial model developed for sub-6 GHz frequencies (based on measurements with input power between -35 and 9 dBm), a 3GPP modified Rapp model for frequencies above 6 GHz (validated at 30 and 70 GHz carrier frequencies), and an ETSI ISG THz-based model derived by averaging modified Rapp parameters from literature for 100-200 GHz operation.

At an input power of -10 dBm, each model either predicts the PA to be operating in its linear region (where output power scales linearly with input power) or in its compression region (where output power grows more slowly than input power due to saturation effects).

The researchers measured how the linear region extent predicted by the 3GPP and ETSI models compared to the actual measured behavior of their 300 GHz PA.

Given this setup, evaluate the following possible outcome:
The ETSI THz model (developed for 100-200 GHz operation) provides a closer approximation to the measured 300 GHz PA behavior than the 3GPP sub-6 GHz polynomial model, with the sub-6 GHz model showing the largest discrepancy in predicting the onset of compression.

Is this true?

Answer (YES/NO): NO